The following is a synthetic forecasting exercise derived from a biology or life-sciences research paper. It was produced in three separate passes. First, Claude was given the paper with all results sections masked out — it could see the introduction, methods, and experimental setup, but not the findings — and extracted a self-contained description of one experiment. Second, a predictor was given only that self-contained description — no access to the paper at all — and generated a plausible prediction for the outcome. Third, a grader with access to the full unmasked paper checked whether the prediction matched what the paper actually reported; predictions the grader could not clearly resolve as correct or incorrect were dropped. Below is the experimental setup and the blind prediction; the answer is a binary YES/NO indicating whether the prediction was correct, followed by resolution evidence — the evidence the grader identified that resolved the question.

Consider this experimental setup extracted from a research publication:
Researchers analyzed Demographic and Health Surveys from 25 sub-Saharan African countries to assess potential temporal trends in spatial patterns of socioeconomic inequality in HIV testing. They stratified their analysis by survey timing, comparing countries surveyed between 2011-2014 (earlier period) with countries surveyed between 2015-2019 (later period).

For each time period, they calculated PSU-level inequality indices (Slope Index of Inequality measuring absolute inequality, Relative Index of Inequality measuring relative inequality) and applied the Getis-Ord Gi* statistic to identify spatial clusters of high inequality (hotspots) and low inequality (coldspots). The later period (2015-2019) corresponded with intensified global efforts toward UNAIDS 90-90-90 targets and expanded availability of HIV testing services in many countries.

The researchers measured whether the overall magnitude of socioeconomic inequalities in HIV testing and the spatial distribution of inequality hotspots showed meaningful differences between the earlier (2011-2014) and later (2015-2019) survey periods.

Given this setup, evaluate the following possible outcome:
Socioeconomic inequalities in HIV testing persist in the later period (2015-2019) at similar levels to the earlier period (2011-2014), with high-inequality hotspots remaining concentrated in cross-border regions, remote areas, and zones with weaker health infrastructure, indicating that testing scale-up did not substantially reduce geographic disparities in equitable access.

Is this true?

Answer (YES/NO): NO